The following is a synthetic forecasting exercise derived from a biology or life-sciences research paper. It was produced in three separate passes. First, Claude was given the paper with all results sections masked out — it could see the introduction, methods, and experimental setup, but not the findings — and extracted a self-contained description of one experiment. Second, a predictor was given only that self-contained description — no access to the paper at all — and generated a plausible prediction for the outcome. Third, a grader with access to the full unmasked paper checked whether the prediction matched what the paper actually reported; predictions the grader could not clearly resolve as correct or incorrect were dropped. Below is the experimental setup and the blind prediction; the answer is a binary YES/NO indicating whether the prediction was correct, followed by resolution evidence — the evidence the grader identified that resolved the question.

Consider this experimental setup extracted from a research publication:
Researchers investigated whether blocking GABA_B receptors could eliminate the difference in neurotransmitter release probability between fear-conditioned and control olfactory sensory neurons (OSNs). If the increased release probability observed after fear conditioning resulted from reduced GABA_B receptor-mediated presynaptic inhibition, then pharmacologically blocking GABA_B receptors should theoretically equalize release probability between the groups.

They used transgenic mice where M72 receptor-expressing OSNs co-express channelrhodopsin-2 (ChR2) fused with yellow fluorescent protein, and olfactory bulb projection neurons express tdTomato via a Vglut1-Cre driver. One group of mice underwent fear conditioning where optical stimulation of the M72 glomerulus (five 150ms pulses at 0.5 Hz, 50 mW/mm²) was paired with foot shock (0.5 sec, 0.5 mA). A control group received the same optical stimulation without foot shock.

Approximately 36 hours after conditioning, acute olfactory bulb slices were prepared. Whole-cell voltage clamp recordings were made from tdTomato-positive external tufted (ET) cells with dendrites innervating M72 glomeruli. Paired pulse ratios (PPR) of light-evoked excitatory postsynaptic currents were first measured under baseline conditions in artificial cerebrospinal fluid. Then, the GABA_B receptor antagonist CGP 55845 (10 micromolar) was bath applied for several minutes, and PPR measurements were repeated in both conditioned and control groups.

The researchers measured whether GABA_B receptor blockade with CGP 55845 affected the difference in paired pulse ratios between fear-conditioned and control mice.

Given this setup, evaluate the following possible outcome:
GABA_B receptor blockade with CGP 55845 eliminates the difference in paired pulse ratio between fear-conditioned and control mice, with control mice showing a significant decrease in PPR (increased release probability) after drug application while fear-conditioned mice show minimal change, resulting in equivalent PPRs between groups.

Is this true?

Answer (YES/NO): NO